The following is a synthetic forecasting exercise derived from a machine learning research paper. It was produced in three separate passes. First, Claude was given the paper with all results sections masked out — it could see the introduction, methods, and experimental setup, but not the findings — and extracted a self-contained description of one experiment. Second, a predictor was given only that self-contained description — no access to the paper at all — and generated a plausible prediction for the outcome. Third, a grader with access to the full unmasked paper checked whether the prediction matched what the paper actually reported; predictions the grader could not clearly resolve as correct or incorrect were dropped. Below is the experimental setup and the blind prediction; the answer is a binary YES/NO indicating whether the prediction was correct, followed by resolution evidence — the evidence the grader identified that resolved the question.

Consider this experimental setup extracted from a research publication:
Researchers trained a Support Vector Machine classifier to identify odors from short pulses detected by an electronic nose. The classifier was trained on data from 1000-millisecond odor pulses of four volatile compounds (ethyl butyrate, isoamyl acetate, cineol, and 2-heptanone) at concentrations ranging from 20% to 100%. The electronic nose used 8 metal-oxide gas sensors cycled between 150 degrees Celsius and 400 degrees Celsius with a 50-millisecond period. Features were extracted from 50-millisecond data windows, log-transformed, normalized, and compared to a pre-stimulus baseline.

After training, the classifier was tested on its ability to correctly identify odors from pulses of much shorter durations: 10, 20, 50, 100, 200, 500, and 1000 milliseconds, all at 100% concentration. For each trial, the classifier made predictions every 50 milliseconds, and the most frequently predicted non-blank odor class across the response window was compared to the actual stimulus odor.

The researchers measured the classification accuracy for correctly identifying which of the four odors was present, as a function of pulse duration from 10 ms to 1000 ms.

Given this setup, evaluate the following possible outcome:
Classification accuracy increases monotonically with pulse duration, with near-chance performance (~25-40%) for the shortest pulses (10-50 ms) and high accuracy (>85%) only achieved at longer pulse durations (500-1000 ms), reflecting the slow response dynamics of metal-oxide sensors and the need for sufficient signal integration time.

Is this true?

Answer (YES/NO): NO